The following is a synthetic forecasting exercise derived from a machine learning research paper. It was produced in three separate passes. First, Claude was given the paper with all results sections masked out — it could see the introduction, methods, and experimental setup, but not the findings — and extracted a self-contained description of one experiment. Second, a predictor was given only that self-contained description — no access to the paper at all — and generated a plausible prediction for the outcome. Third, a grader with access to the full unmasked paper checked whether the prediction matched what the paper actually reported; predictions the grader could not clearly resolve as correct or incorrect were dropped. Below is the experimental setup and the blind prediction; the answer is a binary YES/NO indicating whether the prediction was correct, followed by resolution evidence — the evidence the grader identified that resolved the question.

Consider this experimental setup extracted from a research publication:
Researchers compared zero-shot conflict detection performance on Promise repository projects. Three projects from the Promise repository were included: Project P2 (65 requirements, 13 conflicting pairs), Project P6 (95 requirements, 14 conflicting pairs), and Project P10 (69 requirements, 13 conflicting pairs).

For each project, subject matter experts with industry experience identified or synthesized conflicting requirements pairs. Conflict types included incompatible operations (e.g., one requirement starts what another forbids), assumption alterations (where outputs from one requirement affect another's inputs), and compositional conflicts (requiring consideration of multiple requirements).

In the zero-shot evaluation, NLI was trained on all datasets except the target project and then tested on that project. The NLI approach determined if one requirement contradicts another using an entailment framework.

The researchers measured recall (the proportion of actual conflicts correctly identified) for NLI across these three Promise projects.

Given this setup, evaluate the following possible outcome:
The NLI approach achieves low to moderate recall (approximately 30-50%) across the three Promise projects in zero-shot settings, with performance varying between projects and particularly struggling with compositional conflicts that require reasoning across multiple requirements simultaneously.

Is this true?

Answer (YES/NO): NO